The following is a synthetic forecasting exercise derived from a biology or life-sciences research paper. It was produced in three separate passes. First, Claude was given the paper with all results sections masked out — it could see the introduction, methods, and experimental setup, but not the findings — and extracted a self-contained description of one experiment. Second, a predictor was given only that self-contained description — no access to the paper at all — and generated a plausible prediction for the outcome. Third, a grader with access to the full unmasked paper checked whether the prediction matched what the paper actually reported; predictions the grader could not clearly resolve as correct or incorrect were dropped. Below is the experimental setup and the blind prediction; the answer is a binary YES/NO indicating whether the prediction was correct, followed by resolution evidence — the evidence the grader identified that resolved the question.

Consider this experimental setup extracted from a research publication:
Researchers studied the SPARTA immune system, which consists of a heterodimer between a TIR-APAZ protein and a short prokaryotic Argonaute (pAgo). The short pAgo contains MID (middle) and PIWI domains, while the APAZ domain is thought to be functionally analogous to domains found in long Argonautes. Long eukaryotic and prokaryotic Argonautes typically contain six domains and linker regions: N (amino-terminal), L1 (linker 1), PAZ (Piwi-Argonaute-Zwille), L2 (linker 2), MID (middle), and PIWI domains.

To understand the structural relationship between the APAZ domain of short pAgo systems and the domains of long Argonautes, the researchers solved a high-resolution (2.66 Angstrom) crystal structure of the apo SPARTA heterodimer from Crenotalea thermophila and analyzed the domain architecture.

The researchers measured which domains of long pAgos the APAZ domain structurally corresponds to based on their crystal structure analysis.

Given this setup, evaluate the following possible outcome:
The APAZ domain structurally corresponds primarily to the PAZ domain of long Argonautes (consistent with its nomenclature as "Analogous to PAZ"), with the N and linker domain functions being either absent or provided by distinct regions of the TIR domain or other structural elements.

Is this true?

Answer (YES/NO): NO